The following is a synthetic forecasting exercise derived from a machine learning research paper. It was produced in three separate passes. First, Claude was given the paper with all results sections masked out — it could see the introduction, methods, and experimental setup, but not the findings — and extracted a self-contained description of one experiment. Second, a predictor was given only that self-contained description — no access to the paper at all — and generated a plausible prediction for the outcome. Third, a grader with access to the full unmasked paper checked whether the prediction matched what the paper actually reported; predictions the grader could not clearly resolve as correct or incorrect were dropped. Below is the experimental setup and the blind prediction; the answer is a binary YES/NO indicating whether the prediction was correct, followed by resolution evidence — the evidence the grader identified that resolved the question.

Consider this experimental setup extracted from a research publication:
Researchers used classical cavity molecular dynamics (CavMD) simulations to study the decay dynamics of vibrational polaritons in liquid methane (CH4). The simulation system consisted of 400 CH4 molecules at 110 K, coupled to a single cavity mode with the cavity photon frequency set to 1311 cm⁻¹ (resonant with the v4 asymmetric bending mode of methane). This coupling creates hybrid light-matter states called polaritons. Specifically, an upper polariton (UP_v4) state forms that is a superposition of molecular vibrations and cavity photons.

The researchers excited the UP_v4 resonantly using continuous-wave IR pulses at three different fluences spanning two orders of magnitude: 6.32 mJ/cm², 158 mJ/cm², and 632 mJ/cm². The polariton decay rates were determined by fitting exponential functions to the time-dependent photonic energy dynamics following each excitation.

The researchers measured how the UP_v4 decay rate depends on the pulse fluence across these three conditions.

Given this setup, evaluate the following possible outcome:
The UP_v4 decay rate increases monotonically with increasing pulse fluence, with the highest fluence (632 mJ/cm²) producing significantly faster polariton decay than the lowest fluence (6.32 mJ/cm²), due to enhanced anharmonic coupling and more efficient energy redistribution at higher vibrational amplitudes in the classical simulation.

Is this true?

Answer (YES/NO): NO